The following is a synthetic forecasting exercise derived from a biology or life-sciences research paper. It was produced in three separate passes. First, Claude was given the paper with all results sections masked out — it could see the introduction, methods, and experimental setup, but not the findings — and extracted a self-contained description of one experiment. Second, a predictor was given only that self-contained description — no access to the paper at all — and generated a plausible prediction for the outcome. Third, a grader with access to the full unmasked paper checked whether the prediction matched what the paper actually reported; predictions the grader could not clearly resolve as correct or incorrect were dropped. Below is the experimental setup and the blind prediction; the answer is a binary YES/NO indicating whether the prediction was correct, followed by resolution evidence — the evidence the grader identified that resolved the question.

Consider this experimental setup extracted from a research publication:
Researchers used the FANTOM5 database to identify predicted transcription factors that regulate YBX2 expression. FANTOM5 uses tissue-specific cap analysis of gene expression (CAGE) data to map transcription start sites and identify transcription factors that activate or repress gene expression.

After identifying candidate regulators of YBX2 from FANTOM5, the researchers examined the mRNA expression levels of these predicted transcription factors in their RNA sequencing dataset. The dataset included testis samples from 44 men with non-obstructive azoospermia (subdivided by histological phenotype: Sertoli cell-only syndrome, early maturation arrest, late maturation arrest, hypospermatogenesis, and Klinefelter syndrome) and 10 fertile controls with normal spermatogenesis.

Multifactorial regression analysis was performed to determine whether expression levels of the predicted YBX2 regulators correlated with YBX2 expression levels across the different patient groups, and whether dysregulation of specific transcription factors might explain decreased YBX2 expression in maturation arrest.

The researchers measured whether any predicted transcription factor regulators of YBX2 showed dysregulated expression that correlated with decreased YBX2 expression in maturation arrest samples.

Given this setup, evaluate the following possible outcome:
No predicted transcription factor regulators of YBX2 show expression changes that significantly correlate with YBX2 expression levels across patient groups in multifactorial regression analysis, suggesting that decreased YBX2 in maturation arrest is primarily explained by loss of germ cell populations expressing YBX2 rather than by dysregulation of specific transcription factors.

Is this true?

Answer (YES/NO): NO